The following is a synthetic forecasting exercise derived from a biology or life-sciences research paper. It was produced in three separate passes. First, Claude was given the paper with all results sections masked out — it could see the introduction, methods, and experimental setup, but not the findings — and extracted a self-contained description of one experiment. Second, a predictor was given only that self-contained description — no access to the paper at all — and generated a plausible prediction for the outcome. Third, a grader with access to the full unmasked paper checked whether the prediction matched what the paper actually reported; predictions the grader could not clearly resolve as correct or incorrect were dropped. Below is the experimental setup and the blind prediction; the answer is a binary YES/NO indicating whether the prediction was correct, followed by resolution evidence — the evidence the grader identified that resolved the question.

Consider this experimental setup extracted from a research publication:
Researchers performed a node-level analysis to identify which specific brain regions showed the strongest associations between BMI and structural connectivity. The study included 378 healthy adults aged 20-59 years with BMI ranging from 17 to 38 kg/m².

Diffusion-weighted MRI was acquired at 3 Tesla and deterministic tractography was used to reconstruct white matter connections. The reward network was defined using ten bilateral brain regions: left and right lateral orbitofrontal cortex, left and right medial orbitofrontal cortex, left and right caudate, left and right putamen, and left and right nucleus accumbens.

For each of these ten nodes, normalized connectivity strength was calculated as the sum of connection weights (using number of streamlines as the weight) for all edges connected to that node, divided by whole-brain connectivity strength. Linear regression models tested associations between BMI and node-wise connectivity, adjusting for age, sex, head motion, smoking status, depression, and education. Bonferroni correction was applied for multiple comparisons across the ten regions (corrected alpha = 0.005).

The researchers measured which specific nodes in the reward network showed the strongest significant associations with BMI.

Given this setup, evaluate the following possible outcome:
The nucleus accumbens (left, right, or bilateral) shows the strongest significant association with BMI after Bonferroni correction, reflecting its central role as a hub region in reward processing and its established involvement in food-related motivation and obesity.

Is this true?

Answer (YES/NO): NO